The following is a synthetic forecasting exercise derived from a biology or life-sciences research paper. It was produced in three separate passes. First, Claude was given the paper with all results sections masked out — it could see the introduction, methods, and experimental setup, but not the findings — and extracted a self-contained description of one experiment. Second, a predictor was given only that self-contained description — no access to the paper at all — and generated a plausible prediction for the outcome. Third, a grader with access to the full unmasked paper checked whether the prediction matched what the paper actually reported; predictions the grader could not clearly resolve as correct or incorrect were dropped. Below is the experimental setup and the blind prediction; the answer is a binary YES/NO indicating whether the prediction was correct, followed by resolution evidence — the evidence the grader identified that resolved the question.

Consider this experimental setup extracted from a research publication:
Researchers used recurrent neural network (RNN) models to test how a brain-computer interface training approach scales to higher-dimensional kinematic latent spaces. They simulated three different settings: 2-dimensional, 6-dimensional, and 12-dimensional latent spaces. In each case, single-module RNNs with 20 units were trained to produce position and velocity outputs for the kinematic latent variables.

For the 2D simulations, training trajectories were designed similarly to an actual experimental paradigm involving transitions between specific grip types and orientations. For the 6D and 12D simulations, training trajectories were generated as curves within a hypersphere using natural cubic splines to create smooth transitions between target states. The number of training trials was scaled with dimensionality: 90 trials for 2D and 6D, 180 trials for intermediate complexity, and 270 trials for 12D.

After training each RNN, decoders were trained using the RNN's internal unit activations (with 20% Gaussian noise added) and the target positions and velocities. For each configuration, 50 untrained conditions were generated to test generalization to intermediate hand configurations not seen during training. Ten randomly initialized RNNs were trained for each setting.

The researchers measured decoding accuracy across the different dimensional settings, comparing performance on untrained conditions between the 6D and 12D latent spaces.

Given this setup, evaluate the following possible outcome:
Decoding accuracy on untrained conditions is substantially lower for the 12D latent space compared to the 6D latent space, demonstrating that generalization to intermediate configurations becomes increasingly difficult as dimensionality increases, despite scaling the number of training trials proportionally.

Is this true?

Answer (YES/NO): NO